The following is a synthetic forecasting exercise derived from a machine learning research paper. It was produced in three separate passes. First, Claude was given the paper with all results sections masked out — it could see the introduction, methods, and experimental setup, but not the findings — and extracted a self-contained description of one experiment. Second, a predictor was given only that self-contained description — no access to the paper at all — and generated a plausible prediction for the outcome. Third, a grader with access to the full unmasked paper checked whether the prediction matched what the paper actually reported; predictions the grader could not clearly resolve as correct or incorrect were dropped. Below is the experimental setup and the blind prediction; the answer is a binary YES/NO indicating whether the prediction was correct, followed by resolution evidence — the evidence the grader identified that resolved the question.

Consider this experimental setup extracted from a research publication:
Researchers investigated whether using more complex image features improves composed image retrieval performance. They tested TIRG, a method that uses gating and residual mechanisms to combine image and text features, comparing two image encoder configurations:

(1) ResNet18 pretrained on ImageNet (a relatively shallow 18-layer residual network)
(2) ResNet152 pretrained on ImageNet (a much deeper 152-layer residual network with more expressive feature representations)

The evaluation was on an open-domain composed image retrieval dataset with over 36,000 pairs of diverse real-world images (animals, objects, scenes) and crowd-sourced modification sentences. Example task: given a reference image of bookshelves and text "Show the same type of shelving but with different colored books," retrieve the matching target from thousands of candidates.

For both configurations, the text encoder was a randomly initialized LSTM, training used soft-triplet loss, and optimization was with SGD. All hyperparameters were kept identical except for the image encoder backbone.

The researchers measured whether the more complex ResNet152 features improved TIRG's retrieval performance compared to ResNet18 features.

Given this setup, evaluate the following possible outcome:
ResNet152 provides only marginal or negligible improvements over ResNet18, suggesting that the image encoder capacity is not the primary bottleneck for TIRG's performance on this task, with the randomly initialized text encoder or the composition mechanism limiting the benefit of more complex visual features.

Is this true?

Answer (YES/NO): YES